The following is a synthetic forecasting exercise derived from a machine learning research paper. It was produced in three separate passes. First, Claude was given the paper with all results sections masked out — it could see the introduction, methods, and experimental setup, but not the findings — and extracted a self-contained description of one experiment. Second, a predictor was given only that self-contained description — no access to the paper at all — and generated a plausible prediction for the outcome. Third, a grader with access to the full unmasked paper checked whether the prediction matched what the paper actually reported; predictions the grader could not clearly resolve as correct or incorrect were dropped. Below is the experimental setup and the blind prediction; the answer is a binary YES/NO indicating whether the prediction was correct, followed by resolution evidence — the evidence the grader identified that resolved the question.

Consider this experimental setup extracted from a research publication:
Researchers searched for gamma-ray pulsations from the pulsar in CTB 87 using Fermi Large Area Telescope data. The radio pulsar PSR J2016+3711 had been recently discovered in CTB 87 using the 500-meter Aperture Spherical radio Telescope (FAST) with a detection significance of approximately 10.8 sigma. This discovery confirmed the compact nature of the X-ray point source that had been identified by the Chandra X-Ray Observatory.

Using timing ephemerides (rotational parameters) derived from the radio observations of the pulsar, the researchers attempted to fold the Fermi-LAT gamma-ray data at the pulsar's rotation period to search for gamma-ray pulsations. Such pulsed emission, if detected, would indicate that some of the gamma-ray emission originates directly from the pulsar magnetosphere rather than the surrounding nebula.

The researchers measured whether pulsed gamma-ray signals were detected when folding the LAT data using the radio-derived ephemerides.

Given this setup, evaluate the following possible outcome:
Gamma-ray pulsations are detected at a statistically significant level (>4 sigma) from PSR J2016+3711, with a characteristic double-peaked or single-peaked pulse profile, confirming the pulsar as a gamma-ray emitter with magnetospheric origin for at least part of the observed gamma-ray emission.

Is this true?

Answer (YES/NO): NO